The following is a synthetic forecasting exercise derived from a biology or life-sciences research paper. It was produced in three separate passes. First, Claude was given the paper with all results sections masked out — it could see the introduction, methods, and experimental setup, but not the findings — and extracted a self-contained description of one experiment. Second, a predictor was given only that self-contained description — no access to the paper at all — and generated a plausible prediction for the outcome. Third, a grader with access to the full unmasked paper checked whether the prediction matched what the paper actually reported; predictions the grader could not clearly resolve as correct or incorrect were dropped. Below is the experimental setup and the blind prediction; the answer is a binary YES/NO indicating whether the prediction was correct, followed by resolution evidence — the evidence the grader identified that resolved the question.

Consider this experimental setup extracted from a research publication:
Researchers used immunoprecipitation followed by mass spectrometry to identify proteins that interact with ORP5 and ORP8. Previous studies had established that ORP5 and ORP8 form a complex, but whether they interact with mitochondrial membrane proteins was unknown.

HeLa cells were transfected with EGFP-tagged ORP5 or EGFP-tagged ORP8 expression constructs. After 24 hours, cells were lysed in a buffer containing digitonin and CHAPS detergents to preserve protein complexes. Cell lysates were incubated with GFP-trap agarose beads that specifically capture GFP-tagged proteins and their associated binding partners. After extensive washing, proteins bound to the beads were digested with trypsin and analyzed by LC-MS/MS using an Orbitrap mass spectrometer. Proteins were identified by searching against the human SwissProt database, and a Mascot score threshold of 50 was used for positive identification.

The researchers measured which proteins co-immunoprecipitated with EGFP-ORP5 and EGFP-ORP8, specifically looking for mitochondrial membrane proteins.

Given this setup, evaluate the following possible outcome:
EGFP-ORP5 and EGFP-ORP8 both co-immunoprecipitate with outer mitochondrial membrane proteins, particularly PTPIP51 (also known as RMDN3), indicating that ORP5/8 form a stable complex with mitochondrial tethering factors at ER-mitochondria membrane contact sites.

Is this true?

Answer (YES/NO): NO